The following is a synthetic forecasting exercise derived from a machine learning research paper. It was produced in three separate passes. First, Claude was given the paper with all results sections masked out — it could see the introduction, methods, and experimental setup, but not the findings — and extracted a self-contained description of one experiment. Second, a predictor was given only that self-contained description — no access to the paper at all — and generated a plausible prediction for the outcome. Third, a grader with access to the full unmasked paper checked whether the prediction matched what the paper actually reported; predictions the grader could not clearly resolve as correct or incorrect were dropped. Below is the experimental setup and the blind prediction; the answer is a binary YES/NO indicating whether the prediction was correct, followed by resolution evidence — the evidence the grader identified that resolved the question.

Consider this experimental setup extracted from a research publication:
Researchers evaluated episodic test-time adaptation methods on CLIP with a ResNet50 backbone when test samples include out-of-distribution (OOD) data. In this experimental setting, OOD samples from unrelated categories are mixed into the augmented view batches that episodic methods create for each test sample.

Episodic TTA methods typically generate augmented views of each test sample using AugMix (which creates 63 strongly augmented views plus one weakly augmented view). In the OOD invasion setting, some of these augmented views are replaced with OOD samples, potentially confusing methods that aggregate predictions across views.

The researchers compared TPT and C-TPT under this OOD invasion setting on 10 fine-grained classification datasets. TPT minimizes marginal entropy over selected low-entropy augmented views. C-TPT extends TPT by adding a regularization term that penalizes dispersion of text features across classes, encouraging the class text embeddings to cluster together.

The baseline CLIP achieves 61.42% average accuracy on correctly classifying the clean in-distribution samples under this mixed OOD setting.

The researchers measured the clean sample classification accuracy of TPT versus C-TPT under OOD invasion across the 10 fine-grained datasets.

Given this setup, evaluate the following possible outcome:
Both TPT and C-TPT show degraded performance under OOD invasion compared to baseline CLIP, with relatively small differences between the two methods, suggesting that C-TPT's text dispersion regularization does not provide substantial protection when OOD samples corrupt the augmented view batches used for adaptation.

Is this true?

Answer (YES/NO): NO